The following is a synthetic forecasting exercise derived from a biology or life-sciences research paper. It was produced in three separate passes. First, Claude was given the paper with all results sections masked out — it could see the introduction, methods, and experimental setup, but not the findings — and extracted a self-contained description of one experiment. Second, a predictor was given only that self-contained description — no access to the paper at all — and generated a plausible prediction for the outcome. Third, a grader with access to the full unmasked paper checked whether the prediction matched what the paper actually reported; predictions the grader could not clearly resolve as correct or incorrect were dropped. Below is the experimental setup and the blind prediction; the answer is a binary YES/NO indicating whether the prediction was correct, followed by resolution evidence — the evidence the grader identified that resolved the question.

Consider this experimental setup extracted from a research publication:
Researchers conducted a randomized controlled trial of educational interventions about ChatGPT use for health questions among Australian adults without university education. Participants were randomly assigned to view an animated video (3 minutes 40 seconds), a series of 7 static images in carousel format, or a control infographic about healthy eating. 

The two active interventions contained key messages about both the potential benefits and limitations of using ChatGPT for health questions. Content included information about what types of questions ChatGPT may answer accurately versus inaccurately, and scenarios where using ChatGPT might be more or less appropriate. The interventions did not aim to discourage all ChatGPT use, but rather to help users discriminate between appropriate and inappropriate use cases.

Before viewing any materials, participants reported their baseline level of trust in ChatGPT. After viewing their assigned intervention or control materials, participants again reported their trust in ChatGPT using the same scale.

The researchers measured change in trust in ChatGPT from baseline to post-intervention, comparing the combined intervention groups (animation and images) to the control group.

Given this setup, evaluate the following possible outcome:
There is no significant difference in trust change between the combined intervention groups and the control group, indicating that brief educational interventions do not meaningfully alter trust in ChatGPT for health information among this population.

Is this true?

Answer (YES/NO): NO